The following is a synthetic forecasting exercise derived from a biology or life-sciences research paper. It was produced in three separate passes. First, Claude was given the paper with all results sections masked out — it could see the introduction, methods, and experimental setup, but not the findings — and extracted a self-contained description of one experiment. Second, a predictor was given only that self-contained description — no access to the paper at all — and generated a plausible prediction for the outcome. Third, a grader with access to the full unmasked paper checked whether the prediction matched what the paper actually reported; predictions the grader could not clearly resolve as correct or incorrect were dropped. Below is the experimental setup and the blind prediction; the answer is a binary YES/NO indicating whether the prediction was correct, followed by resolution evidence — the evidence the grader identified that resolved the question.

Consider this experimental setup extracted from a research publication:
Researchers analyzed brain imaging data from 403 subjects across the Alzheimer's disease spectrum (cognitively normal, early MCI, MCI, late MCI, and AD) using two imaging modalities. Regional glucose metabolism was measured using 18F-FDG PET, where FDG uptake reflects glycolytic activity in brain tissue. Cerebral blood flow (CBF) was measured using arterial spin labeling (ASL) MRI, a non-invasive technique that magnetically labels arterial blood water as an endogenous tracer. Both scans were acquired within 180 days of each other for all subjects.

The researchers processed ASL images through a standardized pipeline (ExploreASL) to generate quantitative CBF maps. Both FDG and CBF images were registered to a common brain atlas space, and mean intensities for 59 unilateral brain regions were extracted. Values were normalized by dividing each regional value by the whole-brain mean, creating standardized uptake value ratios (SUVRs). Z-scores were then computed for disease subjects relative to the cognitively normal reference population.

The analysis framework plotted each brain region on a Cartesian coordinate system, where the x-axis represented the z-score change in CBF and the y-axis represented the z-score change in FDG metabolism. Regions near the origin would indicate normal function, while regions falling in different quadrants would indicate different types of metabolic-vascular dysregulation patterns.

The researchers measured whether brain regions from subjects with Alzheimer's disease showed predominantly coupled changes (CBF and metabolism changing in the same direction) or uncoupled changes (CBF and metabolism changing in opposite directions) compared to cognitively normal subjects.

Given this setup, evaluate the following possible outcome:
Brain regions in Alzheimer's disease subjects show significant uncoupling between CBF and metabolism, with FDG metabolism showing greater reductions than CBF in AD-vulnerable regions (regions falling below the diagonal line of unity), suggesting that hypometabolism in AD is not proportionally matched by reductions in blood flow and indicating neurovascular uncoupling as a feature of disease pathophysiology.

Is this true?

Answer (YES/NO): NO